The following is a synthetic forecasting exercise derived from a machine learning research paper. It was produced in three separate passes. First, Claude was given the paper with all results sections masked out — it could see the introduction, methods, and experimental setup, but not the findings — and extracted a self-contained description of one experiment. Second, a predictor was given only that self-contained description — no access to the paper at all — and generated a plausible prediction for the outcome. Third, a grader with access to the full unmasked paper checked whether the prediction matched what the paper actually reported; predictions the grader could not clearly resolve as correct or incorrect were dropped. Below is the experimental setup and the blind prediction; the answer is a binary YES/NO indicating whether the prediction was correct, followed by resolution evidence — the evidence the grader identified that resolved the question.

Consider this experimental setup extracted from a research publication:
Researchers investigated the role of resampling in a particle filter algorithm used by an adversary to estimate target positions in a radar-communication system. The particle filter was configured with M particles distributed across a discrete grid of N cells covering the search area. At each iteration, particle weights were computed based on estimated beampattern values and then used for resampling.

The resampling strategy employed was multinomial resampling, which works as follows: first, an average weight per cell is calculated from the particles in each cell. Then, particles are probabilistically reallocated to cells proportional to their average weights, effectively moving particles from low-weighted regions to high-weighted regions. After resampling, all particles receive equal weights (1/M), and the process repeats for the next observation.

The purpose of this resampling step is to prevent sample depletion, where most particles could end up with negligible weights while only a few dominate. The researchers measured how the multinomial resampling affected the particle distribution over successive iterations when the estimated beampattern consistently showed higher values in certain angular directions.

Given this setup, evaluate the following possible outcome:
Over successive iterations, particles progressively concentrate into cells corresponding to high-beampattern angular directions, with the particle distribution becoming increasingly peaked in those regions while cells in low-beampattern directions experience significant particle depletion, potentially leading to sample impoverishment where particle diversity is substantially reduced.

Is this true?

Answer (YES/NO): YES